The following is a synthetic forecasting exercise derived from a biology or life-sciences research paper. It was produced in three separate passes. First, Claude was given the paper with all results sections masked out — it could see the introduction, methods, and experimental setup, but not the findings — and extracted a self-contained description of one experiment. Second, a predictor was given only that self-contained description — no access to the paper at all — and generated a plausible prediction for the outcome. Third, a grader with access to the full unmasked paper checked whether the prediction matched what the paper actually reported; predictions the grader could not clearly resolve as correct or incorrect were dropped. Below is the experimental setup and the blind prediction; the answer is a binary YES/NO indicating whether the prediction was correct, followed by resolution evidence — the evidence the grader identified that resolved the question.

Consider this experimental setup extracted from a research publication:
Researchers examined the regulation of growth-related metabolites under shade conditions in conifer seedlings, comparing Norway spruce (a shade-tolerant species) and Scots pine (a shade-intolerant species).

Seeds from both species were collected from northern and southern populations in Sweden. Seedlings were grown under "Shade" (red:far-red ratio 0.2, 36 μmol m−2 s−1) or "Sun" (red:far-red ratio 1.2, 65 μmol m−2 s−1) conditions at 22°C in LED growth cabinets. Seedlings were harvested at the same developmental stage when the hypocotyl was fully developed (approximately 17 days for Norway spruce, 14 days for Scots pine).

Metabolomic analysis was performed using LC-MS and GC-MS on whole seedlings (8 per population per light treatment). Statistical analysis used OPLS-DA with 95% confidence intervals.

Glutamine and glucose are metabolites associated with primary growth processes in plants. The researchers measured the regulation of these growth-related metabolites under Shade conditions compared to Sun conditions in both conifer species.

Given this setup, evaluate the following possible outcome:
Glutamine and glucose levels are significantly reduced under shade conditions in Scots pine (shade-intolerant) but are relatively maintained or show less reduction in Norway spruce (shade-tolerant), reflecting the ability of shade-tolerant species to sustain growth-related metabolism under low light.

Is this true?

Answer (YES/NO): YES